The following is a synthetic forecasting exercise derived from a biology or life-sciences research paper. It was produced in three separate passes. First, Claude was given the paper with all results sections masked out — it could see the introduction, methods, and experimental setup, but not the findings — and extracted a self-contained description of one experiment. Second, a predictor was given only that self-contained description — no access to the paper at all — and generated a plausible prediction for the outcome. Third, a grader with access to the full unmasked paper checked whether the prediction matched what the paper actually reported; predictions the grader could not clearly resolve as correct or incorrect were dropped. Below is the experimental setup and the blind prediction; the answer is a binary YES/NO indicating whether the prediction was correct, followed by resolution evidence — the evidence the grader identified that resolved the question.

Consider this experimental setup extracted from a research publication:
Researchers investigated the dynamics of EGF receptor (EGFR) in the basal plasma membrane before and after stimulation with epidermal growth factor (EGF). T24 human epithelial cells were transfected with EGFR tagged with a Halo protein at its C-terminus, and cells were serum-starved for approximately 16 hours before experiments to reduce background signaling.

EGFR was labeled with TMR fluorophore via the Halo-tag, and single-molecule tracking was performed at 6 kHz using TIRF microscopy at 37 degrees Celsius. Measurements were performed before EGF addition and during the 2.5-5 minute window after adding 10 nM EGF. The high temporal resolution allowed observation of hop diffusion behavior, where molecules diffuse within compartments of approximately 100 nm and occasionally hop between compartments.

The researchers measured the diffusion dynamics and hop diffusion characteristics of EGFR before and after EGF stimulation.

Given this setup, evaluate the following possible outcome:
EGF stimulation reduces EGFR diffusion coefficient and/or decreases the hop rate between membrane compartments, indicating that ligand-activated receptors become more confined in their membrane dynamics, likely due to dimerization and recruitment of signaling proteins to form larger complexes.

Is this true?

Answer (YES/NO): YES